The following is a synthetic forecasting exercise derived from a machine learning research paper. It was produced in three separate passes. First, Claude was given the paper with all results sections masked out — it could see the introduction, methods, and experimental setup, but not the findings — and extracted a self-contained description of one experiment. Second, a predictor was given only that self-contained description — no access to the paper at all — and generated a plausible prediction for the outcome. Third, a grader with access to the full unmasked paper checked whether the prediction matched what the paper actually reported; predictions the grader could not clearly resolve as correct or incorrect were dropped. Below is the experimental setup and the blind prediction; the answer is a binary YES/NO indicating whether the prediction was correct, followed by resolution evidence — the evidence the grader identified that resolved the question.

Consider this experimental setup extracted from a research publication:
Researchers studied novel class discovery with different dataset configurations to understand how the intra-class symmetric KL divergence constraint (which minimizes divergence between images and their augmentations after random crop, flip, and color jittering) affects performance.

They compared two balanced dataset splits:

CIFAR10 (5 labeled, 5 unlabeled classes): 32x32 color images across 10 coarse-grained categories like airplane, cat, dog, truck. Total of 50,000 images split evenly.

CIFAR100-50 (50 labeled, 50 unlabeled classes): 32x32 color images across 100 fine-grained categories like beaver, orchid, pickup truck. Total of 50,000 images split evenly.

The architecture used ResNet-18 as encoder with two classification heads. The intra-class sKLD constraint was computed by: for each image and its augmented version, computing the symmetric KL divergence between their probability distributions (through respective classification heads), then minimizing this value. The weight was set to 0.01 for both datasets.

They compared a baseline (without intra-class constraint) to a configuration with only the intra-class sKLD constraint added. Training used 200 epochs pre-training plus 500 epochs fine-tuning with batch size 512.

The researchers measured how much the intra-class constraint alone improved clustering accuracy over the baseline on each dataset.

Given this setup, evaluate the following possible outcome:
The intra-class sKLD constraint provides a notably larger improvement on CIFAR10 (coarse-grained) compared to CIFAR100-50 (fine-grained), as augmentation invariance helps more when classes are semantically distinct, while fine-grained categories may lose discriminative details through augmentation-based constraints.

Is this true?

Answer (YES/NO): NO